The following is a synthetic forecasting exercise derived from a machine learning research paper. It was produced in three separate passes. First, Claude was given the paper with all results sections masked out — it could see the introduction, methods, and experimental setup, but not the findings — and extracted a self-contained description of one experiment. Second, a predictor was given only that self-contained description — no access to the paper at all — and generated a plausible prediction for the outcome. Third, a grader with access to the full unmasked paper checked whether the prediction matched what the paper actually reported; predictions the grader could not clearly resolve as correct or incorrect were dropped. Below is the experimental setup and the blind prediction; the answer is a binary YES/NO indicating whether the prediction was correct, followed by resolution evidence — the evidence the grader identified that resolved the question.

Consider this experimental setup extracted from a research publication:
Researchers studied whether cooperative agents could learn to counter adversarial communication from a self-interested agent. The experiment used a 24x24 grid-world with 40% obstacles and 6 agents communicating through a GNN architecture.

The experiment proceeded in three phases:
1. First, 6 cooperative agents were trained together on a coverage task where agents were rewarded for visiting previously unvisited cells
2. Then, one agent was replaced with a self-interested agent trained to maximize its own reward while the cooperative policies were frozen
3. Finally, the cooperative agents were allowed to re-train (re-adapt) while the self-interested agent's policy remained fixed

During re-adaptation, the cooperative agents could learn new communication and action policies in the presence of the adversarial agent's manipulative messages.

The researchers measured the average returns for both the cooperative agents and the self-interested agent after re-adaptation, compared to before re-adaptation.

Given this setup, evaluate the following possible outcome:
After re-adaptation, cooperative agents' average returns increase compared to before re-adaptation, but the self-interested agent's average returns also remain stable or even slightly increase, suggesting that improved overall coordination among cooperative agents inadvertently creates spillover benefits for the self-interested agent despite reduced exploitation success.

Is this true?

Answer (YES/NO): NO